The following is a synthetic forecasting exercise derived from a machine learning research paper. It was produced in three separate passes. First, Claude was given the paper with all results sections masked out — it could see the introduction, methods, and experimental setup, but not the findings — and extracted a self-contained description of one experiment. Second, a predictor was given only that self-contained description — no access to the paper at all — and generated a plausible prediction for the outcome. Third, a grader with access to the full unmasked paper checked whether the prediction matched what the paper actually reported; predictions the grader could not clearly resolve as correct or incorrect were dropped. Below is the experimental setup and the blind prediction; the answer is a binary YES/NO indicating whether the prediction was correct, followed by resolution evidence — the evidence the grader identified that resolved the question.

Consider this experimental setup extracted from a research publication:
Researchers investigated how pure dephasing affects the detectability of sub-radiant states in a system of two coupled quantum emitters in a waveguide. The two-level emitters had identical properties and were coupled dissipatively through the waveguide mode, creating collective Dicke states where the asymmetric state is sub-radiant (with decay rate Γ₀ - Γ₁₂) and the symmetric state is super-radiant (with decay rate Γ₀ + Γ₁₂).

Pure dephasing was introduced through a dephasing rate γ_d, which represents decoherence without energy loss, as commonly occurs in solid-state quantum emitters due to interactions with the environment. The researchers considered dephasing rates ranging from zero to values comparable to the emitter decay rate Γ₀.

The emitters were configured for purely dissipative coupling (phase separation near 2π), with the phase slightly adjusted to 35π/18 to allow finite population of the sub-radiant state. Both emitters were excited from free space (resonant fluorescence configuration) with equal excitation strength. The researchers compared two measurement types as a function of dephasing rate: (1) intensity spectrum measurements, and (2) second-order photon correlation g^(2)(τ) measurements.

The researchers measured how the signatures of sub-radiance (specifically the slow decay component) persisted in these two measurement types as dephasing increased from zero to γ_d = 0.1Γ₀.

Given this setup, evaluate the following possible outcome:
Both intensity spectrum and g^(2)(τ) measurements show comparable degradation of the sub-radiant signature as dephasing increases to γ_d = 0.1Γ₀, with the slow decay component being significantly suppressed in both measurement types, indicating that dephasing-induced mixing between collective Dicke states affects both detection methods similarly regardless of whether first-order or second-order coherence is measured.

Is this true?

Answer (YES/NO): NO